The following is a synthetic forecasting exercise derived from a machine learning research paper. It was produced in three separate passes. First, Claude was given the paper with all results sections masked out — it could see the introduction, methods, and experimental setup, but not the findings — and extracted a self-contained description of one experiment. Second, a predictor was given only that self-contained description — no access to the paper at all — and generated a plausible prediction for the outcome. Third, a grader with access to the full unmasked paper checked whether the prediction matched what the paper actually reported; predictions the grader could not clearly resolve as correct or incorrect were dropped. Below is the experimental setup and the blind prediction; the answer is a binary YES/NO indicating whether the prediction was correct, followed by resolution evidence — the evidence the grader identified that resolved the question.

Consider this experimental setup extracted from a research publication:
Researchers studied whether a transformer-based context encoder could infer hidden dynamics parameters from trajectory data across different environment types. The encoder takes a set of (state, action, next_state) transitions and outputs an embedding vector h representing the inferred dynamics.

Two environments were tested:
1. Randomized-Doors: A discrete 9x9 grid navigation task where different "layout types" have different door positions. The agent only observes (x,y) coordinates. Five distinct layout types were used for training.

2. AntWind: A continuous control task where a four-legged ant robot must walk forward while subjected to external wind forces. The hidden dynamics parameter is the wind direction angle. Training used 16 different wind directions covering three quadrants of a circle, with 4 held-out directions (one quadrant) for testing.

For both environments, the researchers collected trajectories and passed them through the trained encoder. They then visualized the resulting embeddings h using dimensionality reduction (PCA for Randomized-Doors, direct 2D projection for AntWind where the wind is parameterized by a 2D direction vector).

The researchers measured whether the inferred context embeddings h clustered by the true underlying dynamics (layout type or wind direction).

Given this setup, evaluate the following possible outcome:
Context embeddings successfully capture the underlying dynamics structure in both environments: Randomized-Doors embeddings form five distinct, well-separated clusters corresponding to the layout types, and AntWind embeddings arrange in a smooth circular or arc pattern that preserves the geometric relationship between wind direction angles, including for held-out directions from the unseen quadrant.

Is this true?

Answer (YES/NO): YES